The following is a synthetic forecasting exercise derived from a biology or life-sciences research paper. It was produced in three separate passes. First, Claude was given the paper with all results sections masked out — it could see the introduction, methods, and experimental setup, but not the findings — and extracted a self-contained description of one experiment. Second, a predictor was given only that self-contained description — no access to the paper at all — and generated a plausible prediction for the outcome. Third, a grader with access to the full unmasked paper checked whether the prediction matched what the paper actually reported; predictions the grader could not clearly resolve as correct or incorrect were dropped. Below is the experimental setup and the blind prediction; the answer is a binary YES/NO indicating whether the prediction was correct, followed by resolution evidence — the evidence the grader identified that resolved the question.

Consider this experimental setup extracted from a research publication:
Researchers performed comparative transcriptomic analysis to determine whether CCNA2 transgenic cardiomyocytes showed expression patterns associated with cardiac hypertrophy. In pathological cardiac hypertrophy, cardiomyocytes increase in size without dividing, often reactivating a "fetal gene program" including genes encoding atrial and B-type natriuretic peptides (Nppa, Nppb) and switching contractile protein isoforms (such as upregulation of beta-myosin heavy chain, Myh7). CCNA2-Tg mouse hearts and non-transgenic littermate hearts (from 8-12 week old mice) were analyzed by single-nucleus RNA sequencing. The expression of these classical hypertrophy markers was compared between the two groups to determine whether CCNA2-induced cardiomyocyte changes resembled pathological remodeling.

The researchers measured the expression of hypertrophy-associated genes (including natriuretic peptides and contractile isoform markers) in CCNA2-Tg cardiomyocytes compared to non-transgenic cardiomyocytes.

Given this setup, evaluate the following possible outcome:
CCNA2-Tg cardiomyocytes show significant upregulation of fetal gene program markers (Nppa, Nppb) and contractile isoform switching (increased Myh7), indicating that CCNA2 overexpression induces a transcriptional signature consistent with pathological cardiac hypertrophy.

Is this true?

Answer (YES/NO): NO